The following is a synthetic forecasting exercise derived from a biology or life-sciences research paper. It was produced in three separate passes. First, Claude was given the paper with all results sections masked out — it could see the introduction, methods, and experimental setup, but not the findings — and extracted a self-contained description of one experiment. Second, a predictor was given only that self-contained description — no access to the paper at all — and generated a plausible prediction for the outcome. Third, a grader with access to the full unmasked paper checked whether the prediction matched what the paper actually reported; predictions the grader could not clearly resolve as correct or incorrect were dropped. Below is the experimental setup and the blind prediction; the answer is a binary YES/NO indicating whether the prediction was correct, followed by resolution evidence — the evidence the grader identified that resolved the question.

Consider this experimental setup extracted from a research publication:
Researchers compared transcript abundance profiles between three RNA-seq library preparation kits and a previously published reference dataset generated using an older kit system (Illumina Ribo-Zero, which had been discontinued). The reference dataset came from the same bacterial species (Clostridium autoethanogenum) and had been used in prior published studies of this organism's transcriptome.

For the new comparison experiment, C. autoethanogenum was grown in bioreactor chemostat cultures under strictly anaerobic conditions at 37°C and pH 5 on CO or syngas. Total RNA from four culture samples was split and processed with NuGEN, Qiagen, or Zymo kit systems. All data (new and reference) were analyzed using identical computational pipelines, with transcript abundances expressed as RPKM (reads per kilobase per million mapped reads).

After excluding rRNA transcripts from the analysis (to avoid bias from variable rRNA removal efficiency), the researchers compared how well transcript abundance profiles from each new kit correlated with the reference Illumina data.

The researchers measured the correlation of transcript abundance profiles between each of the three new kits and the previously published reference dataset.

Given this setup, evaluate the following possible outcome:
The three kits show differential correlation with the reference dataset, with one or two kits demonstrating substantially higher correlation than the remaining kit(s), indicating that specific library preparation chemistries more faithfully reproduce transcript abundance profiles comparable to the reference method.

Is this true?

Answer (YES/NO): YES